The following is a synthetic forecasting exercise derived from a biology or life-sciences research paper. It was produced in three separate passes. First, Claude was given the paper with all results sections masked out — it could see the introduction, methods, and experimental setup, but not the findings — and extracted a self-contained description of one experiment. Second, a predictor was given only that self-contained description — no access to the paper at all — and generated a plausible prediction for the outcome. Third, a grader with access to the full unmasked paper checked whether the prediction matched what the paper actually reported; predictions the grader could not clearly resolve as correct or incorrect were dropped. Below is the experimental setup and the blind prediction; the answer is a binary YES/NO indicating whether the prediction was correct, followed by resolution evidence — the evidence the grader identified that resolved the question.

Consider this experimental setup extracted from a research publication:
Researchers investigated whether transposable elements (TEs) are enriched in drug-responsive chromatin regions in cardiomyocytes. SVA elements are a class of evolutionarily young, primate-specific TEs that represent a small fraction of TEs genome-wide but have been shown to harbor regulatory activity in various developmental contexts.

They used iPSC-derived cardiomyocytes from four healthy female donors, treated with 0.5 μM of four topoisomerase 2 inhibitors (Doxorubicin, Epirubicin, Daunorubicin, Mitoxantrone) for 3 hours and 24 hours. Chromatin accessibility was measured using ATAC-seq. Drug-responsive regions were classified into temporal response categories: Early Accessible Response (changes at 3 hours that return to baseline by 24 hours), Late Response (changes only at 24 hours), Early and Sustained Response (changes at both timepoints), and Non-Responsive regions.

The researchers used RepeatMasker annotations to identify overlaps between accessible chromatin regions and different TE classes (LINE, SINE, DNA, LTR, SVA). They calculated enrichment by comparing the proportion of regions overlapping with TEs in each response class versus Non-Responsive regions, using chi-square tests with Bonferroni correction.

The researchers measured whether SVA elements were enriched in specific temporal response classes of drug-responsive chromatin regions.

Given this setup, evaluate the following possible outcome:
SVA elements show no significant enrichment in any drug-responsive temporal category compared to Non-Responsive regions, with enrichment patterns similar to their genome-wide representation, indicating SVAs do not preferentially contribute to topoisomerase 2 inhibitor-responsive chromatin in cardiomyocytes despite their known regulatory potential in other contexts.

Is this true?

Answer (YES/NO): NO